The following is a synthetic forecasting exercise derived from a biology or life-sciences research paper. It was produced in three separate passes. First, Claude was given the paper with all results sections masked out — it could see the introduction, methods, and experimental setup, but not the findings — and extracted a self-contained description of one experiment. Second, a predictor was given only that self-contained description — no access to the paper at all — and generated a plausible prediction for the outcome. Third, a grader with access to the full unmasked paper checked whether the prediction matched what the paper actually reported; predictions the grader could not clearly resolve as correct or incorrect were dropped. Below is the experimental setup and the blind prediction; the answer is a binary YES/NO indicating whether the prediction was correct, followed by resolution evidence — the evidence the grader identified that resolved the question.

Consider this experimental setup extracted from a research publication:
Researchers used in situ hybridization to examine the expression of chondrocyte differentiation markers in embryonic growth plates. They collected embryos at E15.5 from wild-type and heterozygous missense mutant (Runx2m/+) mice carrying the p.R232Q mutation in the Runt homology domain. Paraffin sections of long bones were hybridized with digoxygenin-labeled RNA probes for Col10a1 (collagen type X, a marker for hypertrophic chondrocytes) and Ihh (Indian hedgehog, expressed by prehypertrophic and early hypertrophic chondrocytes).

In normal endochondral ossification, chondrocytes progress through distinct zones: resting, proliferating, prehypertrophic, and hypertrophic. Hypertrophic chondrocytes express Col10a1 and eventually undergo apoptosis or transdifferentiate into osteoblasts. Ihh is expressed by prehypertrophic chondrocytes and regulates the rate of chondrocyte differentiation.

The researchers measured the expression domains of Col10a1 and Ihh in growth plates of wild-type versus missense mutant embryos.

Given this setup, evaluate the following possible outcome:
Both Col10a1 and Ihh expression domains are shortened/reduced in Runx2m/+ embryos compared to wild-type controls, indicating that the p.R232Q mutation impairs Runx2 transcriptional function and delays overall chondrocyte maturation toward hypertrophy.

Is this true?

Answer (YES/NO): NO